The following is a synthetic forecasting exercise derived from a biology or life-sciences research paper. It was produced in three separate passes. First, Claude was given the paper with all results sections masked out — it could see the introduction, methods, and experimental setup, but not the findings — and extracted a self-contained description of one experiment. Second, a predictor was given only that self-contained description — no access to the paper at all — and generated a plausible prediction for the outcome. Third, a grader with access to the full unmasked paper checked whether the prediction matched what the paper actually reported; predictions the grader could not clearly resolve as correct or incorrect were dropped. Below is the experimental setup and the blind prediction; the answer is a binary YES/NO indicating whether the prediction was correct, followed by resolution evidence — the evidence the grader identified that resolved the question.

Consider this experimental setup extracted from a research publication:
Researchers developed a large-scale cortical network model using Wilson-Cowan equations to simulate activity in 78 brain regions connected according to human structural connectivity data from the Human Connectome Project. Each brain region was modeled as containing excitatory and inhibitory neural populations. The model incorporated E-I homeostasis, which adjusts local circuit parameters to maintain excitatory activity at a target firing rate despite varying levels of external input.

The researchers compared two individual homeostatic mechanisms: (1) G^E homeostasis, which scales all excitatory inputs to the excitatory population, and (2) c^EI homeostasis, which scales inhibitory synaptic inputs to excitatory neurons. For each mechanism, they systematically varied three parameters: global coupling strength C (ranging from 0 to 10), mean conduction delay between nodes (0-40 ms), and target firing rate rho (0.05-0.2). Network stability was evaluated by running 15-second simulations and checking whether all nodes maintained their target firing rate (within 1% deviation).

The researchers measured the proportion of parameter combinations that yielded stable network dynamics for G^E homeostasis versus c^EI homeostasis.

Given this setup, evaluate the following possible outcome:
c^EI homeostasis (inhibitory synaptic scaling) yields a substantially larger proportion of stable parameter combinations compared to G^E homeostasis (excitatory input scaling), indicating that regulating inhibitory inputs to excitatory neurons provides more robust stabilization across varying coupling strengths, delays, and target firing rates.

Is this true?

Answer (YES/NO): NO